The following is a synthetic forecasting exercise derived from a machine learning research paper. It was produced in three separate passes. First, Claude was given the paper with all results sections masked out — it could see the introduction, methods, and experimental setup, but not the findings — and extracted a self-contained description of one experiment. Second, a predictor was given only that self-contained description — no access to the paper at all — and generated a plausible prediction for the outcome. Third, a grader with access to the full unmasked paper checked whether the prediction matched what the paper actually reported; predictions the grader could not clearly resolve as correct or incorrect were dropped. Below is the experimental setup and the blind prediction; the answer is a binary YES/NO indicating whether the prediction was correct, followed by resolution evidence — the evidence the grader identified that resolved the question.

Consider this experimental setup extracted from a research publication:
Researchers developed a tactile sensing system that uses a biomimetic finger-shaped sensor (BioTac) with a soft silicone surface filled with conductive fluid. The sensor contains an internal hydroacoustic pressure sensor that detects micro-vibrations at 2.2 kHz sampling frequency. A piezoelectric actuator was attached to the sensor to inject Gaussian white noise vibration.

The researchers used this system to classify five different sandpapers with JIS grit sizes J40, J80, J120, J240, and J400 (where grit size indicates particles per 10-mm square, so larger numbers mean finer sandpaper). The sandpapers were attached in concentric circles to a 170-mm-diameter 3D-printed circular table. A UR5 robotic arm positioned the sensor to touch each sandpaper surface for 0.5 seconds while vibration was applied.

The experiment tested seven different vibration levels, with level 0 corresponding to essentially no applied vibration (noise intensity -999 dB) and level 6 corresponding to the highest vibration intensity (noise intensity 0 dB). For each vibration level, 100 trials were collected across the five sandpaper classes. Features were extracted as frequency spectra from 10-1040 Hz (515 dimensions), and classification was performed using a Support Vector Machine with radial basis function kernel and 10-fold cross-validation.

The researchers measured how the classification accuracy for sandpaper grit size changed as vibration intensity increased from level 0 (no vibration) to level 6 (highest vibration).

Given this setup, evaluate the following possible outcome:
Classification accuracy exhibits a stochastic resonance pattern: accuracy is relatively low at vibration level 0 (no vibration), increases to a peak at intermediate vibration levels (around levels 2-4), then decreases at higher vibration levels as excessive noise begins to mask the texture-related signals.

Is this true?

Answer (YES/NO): NO